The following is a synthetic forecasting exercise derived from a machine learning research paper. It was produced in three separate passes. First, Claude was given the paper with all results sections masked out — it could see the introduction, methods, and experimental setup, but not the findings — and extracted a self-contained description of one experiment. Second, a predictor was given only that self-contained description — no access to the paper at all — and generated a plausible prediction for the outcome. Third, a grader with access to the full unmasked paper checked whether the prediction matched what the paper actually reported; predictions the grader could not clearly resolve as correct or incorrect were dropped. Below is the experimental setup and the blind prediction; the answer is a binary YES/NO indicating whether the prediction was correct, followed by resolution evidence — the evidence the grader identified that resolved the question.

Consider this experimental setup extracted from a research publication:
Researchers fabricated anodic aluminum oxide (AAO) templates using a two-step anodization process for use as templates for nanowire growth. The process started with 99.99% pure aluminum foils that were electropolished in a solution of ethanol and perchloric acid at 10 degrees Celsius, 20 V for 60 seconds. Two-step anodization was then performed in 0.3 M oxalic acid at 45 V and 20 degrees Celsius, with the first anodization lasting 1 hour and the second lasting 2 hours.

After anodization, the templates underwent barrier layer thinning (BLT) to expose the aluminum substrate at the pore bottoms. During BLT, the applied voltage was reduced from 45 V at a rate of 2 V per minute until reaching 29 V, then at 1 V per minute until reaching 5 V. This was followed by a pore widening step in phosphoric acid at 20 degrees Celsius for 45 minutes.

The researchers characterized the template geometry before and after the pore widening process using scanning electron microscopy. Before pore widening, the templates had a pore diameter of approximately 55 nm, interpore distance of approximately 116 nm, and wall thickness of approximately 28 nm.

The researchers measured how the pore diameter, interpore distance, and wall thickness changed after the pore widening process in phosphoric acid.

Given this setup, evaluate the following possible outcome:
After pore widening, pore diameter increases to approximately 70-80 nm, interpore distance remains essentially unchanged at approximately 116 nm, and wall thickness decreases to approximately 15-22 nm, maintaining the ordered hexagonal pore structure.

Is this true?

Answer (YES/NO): NO